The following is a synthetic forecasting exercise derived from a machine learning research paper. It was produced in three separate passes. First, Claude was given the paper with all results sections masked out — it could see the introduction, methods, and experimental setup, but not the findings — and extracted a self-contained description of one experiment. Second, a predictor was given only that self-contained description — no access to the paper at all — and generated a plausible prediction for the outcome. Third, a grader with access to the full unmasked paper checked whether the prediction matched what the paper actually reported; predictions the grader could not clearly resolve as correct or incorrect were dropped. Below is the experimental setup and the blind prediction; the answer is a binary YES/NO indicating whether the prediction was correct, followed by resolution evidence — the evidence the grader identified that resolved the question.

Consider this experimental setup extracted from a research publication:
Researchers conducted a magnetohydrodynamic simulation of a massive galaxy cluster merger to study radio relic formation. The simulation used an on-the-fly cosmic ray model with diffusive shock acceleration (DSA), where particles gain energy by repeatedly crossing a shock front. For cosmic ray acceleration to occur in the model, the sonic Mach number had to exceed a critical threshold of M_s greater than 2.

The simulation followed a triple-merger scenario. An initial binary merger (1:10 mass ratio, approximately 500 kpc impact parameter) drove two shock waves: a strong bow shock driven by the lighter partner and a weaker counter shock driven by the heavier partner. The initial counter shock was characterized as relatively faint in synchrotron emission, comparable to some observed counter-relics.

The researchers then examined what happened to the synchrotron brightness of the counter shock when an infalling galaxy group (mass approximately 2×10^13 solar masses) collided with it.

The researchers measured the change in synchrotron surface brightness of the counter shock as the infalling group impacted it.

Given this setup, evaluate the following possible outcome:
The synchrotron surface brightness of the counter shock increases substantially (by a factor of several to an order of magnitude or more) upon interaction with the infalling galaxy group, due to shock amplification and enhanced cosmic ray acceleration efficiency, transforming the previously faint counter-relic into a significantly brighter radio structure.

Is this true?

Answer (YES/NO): YES